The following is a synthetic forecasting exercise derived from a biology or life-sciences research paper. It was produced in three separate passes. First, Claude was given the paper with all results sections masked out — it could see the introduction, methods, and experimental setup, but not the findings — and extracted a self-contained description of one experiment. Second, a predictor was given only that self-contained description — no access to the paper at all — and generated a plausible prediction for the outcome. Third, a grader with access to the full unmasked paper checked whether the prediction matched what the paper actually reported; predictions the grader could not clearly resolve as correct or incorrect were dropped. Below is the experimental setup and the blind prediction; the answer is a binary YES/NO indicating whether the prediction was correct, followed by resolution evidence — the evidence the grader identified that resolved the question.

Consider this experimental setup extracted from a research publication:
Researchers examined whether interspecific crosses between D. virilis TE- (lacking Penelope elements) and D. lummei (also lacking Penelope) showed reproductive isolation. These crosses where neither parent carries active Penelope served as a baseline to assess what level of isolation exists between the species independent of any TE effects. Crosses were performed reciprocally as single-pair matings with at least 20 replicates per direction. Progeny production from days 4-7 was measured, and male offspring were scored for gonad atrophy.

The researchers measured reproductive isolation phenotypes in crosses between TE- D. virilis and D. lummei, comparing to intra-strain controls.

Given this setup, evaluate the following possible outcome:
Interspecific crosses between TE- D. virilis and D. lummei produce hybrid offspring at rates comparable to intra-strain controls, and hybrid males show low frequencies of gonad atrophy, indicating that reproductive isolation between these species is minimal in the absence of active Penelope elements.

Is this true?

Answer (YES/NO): NO